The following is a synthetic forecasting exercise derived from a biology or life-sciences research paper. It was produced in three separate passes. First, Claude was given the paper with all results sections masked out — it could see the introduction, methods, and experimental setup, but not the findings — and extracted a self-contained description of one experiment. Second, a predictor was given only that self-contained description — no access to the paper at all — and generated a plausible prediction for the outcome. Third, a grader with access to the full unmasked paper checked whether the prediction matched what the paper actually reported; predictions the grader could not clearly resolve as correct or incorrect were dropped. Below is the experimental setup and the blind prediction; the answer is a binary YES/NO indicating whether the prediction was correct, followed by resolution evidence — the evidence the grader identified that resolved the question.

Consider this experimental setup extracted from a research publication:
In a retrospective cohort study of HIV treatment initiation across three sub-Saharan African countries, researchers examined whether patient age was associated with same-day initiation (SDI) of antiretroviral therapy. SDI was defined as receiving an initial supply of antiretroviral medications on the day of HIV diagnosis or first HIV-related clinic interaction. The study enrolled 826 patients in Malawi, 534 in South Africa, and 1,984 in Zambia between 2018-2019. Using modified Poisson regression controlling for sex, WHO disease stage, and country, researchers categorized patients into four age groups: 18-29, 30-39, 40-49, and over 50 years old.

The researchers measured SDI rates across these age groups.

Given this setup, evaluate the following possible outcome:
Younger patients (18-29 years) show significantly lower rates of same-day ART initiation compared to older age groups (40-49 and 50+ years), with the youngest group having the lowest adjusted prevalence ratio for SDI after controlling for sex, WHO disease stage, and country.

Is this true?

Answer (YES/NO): NO